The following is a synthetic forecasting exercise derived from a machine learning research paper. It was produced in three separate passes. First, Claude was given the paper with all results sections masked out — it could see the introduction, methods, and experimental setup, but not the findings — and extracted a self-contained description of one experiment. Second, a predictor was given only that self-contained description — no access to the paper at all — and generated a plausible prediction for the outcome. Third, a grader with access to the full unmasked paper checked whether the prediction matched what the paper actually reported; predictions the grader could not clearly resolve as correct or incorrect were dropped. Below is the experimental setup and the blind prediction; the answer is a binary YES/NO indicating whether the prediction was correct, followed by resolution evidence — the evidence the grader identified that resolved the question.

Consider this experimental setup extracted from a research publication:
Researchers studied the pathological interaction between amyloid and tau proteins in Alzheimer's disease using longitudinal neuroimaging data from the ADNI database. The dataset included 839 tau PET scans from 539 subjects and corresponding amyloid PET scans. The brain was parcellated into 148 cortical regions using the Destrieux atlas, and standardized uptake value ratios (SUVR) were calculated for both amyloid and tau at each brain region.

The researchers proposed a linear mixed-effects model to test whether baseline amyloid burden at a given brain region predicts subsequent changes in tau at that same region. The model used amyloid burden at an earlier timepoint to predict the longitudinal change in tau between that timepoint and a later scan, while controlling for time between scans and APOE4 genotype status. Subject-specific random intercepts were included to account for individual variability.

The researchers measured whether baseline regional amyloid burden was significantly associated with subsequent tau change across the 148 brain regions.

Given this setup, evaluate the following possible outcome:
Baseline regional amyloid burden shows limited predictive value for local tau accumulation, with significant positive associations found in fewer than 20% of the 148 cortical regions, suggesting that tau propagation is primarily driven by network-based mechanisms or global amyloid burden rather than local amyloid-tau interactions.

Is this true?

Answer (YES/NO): NO